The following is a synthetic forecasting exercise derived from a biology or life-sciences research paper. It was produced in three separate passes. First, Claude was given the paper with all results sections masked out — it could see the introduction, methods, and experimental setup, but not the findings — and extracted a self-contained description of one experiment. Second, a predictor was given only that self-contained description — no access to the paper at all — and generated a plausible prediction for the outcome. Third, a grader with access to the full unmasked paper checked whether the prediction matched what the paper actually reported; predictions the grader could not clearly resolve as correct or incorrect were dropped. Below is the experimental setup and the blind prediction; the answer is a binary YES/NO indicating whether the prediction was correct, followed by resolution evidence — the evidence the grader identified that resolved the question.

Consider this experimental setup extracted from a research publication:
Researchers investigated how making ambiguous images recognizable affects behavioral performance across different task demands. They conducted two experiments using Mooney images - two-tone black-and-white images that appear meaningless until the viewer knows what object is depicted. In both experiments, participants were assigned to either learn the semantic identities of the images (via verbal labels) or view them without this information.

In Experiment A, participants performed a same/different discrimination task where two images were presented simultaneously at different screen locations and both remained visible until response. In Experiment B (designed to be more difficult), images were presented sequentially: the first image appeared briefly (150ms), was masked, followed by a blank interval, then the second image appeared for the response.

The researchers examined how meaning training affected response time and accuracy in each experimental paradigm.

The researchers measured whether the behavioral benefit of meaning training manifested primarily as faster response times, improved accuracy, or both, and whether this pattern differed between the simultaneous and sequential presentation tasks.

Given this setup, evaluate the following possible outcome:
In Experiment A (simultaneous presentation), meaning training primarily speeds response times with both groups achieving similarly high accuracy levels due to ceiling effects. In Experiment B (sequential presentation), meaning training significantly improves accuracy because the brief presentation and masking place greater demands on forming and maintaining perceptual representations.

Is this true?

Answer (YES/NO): YES